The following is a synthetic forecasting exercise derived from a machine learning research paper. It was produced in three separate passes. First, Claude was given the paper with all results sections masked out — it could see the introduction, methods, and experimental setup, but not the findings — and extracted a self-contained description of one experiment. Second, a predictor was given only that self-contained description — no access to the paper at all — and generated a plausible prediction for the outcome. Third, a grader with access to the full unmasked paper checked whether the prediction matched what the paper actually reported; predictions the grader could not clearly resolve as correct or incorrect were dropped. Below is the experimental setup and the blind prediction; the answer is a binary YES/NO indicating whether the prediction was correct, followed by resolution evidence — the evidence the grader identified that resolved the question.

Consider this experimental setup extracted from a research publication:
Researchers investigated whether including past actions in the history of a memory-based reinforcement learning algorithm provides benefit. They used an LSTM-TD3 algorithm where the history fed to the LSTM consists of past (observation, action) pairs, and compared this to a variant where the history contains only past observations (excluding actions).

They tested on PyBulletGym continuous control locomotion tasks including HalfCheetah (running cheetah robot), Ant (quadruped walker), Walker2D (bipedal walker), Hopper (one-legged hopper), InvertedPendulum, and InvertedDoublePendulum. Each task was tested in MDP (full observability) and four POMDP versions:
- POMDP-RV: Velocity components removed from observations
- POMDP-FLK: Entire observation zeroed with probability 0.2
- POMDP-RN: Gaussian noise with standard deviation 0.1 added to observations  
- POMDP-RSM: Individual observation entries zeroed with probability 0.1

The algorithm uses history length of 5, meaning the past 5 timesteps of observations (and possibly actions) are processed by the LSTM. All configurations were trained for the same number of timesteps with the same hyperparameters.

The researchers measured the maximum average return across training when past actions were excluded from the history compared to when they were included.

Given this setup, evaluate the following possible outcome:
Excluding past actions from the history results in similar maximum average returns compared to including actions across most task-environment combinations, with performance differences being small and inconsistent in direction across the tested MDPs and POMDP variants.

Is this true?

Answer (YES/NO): NO